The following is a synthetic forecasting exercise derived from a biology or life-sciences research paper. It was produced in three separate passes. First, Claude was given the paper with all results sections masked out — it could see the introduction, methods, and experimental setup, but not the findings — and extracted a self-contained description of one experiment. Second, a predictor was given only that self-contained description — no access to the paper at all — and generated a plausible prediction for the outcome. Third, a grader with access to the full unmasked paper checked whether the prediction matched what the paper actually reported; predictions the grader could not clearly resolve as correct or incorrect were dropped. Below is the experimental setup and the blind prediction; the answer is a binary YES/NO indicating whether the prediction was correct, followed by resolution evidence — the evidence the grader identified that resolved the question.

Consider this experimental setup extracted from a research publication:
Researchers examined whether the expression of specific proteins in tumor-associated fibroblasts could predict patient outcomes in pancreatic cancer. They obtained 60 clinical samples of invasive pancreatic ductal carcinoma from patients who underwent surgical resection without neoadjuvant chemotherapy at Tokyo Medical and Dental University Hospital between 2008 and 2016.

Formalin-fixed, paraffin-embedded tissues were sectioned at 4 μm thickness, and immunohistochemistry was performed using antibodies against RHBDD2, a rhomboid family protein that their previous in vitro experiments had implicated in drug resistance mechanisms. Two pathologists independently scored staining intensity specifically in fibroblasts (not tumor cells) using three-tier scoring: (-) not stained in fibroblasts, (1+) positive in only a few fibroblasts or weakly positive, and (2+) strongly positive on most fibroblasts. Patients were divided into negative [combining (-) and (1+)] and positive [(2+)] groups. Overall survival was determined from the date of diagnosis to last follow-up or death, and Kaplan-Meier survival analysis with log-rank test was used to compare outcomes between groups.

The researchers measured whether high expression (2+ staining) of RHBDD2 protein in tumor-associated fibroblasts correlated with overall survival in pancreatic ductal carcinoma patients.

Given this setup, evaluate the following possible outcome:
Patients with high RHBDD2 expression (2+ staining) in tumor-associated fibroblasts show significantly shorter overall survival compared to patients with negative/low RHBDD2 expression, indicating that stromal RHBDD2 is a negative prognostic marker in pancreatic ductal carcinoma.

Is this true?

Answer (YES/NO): NO